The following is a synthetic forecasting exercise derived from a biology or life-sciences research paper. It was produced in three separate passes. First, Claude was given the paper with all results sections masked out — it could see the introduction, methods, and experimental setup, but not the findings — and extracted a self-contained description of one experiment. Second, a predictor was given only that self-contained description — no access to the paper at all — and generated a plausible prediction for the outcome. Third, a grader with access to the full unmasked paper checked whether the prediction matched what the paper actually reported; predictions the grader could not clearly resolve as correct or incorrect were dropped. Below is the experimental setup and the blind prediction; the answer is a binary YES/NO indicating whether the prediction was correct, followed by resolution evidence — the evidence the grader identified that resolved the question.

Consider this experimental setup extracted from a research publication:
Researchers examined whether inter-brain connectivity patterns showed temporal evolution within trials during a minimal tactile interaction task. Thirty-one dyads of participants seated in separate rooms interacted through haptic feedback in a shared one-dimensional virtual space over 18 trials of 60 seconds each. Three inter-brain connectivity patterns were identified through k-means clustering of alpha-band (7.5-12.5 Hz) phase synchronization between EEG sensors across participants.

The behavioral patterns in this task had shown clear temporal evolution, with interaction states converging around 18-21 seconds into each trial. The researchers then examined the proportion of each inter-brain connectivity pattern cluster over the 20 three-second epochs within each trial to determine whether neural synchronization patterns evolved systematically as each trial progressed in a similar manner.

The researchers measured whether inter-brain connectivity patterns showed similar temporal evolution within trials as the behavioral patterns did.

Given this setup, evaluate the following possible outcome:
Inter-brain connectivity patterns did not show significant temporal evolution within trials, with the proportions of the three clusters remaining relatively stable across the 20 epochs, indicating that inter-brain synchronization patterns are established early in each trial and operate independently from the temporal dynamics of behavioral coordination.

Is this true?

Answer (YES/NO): YES